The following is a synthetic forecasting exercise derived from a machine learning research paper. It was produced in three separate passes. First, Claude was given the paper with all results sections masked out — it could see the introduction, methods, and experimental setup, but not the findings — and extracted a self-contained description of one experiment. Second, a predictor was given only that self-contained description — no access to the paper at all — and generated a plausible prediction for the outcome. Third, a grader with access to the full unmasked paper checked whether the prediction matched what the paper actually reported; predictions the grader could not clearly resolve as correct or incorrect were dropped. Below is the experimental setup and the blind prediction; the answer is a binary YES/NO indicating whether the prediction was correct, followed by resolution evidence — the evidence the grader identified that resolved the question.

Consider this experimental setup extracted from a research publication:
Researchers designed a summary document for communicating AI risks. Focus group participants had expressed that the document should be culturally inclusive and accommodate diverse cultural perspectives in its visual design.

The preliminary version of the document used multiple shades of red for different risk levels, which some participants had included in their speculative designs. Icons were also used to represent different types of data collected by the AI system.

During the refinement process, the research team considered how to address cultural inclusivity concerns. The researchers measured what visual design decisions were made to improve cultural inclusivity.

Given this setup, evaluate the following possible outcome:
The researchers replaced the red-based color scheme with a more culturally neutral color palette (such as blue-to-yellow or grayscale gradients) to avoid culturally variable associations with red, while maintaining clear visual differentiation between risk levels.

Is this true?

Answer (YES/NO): NO